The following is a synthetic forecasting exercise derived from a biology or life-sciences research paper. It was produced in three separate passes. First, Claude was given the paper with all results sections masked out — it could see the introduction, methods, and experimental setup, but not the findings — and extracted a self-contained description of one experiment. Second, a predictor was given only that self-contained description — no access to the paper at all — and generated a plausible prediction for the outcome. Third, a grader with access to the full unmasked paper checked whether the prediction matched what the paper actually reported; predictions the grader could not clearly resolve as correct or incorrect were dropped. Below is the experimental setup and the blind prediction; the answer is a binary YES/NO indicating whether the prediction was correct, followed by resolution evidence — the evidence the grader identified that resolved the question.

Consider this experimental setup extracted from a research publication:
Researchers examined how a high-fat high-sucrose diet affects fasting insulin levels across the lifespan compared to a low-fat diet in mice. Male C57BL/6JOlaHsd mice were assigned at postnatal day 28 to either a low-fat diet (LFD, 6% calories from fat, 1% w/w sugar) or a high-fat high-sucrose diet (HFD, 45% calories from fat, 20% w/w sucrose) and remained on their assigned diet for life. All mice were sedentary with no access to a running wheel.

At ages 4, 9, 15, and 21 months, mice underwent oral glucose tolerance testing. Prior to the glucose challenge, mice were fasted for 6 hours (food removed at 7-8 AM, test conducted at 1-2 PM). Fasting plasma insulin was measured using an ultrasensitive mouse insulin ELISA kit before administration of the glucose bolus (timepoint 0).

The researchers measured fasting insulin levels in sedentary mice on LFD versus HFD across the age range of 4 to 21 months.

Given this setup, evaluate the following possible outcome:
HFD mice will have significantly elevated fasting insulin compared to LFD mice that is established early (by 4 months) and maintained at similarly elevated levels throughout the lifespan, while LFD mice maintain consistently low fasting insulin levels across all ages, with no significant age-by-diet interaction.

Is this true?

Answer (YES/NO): NO